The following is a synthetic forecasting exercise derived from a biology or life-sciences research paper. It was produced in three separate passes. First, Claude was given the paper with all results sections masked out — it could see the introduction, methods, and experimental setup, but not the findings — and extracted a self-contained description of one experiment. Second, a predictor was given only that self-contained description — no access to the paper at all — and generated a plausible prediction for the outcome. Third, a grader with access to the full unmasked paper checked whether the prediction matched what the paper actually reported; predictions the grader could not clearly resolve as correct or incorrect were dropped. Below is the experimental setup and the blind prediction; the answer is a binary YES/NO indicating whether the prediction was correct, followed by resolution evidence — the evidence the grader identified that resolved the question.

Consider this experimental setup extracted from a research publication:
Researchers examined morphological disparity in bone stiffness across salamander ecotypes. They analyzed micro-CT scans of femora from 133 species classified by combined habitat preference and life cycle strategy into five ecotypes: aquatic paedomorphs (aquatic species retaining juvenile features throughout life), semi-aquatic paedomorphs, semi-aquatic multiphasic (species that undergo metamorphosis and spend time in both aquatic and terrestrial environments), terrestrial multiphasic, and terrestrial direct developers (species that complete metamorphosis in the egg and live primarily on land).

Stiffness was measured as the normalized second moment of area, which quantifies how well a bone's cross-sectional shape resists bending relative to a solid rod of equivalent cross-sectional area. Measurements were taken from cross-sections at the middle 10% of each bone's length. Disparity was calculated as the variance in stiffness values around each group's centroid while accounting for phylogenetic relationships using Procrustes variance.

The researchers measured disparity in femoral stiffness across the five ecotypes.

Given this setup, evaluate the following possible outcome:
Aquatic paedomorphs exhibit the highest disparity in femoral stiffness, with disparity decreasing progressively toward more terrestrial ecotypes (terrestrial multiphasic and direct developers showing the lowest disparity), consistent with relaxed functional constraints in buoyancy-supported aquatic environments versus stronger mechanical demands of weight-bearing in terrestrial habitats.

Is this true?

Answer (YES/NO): NO